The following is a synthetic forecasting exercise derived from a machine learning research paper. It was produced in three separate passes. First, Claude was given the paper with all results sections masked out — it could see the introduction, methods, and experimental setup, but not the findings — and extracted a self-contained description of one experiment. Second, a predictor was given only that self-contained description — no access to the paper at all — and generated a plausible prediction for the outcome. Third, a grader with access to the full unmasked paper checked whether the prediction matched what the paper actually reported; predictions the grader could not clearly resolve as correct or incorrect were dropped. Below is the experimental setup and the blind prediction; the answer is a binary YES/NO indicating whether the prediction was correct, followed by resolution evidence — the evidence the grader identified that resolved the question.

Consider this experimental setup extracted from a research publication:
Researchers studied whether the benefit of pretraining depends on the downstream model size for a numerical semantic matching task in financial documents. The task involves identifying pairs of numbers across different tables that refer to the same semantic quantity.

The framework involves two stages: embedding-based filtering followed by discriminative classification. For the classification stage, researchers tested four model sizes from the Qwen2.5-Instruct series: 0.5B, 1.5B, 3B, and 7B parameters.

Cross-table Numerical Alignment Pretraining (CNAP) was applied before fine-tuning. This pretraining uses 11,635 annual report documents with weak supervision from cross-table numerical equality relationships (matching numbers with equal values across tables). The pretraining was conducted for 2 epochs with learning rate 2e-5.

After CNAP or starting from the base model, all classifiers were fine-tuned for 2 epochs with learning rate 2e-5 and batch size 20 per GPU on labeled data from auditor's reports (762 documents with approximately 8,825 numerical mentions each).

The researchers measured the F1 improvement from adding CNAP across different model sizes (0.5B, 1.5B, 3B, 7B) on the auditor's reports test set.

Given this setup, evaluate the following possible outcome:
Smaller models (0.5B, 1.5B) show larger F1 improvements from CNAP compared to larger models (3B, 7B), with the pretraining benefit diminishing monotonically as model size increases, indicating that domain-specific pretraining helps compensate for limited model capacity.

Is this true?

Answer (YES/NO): NO